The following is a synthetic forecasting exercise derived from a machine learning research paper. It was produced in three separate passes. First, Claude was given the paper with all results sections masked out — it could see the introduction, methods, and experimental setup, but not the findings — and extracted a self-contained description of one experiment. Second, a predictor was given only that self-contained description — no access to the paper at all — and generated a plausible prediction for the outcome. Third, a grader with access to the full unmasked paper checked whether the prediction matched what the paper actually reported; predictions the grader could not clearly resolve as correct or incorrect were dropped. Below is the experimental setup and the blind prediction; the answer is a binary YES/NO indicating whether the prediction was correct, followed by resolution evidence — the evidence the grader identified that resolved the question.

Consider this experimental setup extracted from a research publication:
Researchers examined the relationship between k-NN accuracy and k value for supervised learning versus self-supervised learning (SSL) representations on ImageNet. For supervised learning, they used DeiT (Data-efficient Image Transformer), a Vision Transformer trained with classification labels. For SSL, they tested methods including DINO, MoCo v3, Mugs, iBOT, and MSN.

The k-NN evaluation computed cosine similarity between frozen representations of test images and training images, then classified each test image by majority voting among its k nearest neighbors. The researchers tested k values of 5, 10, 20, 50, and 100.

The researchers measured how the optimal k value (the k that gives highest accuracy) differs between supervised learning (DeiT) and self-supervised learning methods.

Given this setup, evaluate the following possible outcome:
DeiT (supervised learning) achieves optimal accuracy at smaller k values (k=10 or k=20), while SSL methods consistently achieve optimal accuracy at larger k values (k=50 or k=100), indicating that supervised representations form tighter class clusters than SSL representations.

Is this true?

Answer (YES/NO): NO